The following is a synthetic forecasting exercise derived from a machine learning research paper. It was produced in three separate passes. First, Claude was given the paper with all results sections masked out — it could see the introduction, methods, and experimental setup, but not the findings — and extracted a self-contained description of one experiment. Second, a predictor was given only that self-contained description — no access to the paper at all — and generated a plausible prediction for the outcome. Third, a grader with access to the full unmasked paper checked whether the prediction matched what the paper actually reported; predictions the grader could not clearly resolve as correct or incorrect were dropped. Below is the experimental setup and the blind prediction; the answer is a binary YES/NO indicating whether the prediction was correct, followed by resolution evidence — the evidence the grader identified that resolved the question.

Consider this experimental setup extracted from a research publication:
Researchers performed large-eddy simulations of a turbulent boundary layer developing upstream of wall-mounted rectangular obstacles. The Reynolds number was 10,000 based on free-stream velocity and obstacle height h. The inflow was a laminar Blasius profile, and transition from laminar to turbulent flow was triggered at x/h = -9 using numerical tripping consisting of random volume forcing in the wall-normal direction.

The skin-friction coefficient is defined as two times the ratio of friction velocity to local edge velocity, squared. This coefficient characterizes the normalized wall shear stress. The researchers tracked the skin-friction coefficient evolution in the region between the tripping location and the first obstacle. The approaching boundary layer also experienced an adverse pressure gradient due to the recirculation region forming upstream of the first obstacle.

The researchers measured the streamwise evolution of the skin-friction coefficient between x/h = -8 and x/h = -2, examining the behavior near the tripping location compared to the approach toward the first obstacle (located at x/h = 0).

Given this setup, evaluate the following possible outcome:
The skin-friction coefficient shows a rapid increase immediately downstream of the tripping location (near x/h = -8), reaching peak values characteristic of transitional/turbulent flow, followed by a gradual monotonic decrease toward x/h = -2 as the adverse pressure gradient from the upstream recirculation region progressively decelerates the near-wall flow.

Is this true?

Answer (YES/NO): NO